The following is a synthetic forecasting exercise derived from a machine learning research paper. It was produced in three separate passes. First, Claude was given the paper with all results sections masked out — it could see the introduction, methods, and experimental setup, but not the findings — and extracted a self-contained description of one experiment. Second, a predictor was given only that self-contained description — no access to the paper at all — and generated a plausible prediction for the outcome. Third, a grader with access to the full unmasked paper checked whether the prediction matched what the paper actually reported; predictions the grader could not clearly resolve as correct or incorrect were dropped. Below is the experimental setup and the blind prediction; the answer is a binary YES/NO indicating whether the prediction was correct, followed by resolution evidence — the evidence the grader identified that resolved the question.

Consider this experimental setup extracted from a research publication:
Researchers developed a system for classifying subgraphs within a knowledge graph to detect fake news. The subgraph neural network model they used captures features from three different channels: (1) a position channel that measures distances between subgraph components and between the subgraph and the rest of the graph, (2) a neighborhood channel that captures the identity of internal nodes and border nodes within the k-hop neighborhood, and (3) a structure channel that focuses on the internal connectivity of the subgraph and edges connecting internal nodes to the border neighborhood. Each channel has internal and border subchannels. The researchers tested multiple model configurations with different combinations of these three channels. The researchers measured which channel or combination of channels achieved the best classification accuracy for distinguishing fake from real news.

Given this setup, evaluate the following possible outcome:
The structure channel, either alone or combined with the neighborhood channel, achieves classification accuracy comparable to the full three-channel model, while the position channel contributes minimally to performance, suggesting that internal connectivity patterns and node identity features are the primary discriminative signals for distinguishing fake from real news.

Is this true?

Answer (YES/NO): NO